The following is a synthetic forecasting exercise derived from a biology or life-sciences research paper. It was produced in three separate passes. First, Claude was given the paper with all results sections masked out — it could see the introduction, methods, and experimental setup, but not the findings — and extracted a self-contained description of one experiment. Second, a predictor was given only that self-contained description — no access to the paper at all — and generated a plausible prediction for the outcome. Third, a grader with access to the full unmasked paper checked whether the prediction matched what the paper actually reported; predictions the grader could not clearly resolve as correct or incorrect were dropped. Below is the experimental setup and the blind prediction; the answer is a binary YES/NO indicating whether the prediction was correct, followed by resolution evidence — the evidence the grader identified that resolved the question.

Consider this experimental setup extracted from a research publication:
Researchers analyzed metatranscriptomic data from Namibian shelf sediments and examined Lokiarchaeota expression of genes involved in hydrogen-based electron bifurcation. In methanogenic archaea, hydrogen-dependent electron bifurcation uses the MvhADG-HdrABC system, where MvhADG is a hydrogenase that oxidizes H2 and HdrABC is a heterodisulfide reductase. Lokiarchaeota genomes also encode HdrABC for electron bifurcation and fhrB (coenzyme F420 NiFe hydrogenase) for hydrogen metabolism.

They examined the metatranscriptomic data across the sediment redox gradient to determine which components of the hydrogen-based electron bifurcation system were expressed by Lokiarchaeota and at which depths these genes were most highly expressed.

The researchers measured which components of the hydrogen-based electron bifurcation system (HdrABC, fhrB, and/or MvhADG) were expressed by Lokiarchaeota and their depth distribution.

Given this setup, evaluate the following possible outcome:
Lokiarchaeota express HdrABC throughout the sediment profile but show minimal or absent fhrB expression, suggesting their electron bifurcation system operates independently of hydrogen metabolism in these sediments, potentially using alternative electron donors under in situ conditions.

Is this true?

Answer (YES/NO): NO